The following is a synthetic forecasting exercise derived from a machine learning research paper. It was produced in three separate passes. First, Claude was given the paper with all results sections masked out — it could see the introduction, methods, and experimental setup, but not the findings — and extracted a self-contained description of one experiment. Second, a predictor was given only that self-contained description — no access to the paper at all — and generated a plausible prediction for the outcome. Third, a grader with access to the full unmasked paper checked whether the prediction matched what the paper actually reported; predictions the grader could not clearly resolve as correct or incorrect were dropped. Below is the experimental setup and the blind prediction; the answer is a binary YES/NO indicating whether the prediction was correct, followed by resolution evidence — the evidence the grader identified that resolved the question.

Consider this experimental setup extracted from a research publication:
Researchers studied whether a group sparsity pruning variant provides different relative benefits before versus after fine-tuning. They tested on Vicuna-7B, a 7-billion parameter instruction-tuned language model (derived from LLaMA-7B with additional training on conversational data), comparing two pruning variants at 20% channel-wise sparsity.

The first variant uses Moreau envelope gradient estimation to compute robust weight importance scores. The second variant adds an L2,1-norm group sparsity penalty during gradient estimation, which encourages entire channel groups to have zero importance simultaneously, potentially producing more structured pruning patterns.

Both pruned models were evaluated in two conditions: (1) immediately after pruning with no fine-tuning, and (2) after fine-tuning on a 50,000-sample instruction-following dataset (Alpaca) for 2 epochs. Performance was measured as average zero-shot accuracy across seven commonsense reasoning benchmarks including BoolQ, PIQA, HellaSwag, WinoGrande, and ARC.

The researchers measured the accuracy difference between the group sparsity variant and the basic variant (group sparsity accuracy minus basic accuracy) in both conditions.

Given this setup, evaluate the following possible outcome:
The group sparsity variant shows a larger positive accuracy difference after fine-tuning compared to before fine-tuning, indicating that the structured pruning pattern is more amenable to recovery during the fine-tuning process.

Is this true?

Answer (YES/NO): YES